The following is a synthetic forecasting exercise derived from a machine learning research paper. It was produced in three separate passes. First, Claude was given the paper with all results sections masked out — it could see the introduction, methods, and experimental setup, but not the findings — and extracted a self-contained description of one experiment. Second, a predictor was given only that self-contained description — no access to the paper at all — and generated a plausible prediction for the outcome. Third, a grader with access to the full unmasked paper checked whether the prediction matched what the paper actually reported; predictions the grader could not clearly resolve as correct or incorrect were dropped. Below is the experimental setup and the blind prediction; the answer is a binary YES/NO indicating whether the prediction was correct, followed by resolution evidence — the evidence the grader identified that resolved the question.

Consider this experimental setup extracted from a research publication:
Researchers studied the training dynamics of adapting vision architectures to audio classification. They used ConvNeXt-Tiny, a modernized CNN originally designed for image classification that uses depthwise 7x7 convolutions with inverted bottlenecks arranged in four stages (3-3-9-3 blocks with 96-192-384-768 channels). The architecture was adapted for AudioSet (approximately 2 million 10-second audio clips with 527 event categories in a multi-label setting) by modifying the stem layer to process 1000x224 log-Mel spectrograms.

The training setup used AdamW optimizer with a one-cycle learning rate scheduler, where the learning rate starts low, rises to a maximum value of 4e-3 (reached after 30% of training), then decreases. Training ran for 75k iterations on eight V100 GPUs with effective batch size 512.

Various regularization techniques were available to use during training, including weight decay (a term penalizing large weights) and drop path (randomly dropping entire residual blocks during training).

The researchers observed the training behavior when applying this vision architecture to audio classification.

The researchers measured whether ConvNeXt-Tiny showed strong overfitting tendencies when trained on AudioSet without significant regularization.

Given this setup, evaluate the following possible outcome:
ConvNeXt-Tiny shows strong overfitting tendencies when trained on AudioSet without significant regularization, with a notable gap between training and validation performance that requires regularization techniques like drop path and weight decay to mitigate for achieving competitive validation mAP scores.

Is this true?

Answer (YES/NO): YES